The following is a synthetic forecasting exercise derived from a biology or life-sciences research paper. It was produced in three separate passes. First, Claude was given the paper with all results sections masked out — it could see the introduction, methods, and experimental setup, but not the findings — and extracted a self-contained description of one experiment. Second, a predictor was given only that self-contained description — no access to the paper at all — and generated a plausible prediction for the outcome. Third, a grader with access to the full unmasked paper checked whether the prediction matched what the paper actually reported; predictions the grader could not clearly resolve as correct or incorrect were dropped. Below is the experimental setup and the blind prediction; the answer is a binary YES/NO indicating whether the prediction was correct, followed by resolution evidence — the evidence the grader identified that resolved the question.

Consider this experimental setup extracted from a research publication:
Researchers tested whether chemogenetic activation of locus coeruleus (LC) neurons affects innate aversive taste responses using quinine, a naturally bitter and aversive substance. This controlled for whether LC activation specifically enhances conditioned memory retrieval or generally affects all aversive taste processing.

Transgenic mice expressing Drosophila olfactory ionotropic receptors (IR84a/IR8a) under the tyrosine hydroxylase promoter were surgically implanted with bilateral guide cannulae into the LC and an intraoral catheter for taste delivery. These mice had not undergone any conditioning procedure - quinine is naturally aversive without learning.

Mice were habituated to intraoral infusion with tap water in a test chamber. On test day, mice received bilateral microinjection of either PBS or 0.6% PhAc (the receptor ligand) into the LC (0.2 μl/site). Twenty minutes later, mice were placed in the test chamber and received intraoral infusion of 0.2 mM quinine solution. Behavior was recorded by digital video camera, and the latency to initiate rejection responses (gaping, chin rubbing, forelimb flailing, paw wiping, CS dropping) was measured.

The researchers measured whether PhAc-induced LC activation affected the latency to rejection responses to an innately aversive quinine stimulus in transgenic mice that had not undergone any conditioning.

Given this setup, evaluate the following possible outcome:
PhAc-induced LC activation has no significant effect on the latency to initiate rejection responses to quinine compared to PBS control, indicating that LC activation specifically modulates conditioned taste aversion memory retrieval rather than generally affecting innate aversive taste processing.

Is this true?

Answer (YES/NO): YES